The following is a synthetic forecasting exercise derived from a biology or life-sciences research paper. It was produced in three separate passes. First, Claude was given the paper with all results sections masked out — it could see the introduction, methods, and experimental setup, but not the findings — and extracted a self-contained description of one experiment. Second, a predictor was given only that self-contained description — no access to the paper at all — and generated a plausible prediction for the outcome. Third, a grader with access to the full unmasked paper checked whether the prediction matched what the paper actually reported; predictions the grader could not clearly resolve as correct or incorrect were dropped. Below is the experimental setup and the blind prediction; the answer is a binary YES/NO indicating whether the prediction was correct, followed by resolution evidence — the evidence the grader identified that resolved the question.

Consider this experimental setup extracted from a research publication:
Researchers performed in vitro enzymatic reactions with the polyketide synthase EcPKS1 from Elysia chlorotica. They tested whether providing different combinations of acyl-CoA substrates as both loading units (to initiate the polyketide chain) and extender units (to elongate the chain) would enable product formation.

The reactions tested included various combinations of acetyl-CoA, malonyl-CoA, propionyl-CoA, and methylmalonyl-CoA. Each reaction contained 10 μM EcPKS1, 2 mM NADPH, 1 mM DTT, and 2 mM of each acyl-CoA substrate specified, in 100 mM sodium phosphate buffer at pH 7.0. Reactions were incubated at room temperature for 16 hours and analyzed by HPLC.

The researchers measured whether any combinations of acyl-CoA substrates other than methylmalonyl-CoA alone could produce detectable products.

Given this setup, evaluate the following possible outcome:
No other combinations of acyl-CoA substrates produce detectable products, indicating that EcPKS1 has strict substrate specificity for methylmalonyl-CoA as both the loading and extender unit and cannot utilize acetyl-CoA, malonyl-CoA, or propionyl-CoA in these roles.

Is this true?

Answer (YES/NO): YES